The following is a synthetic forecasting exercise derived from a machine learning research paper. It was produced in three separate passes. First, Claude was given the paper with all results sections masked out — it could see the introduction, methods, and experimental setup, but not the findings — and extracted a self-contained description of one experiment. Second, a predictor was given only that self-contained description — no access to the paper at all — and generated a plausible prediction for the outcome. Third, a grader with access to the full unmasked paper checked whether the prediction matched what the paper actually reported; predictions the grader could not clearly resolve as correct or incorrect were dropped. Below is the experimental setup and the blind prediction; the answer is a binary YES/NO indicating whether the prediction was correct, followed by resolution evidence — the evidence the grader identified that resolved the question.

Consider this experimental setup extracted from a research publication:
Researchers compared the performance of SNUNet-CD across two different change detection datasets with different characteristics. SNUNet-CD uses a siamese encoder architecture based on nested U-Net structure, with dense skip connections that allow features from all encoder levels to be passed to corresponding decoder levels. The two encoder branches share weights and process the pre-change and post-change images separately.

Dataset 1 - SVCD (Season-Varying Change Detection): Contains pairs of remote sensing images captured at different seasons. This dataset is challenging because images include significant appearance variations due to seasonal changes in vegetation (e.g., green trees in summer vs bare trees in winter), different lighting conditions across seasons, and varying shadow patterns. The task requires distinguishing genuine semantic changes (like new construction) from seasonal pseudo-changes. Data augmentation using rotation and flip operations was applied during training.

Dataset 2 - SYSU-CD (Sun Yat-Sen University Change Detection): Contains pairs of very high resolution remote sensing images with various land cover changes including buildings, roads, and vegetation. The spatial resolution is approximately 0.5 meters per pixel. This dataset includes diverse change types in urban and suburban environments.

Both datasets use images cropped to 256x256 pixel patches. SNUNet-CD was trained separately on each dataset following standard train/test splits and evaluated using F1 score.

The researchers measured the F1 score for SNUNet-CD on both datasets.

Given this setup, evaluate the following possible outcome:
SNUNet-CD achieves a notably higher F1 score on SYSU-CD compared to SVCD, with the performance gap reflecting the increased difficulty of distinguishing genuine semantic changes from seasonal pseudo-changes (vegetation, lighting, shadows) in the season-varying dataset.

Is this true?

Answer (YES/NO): NO